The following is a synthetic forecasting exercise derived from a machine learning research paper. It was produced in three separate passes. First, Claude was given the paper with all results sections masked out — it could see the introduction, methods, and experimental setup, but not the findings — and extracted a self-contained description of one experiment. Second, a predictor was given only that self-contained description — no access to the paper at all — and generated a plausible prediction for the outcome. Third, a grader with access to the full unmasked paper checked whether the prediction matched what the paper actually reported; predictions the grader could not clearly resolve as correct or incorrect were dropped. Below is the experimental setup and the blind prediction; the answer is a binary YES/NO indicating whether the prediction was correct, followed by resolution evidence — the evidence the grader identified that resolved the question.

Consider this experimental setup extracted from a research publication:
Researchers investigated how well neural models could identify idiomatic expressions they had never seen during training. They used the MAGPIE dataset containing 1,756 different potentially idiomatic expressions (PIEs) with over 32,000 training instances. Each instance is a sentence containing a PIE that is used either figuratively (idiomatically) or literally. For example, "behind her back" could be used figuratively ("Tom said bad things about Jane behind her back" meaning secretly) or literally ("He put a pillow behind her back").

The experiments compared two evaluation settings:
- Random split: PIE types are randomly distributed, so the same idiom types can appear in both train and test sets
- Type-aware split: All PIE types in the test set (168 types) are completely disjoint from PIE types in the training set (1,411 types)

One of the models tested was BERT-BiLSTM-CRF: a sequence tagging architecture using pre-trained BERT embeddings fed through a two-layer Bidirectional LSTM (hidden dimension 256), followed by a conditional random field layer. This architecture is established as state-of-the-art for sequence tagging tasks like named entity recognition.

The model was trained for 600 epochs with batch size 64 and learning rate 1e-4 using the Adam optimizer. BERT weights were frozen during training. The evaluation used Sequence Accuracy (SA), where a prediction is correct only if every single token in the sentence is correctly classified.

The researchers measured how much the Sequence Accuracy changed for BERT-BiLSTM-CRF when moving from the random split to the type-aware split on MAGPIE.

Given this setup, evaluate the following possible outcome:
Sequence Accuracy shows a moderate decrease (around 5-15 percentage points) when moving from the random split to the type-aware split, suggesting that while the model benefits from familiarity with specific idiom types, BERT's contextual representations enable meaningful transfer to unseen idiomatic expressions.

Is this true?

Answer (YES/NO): NO